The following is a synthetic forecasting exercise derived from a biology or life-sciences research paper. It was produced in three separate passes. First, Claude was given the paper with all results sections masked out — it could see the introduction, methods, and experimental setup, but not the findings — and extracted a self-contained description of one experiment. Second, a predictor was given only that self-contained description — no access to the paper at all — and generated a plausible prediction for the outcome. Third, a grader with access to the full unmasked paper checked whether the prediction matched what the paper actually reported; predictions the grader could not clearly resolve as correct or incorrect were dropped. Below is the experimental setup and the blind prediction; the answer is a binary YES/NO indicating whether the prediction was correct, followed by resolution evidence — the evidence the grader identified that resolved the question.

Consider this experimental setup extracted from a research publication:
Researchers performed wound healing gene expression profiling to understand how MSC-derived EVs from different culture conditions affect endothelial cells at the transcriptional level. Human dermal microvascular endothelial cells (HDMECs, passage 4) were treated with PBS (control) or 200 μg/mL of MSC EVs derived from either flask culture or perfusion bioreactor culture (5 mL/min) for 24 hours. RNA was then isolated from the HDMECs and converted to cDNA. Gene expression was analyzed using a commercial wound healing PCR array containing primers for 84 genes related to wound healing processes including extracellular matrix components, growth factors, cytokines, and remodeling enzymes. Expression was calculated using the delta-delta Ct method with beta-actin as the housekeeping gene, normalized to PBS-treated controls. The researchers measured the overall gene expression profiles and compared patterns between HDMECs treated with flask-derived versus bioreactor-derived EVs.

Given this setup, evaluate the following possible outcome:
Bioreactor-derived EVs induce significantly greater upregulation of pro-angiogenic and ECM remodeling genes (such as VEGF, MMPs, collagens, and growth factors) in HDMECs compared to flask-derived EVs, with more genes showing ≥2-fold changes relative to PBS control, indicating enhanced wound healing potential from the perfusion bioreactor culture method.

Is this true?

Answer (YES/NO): NO